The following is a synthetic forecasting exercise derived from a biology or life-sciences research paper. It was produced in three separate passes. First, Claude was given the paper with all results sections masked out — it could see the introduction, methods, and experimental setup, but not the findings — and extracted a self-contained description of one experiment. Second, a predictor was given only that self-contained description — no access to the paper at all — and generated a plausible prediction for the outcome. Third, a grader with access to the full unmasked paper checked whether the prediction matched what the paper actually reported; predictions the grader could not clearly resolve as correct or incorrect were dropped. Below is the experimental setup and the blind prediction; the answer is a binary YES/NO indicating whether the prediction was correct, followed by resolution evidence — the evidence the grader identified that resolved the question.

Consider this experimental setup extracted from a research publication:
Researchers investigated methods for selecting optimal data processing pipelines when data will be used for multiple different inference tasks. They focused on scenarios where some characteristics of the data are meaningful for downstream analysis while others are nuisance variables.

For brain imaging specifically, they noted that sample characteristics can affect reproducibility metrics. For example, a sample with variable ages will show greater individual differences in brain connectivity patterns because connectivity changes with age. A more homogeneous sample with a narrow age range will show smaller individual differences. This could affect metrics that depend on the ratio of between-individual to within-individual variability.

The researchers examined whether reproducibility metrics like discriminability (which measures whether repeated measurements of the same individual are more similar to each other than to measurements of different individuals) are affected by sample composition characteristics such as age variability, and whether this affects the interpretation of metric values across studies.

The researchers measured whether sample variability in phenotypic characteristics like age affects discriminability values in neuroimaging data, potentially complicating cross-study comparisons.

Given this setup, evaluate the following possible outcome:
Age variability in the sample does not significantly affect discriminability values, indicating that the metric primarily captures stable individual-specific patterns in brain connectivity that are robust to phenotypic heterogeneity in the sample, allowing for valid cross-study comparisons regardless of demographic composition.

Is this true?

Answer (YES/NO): NO